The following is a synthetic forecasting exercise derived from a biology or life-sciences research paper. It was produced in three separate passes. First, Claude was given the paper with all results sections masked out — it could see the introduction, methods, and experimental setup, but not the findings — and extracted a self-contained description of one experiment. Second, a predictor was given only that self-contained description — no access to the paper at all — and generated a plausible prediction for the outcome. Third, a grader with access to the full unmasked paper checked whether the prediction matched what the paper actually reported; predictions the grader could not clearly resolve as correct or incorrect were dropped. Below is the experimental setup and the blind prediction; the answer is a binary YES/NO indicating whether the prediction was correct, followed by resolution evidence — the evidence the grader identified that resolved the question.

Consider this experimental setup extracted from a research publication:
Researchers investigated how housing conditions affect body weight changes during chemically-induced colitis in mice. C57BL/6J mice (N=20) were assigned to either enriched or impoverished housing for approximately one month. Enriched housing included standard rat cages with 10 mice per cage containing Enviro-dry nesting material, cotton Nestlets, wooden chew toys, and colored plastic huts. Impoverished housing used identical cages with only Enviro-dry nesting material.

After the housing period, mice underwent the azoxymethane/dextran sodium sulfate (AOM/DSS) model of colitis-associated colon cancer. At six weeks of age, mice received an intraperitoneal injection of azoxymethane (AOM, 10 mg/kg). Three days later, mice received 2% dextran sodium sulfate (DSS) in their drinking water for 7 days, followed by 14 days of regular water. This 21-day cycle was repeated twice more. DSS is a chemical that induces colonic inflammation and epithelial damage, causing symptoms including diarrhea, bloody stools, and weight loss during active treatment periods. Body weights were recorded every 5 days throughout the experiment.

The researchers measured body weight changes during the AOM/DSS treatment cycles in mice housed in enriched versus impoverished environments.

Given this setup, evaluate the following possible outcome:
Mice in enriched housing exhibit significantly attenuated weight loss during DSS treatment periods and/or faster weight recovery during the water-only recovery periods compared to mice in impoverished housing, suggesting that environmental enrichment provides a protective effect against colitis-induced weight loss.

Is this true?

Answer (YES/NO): YES